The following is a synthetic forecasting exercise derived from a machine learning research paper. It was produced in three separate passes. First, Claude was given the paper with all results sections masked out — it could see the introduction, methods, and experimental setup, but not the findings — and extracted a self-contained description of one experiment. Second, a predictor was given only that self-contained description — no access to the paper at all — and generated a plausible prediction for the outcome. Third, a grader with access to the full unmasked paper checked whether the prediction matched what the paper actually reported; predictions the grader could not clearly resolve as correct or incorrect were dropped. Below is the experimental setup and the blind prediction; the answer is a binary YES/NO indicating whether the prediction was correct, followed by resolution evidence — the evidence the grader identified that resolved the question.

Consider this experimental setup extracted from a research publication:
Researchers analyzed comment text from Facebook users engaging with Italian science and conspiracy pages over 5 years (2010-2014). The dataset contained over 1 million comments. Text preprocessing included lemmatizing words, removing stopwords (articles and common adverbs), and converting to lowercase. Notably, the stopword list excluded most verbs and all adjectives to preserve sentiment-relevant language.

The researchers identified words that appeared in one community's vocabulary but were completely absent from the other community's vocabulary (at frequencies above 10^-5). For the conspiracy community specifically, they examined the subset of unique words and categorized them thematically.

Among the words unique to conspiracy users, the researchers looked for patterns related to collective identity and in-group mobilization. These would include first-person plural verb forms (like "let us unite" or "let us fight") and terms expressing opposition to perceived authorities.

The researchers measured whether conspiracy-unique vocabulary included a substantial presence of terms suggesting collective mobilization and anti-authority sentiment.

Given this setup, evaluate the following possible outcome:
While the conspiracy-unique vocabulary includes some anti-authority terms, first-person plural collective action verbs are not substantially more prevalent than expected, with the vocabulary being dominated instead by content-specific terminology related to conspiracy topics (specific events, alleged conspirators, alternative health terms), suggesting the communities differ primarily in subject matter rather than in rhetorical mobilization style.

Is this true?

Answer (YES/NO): NO